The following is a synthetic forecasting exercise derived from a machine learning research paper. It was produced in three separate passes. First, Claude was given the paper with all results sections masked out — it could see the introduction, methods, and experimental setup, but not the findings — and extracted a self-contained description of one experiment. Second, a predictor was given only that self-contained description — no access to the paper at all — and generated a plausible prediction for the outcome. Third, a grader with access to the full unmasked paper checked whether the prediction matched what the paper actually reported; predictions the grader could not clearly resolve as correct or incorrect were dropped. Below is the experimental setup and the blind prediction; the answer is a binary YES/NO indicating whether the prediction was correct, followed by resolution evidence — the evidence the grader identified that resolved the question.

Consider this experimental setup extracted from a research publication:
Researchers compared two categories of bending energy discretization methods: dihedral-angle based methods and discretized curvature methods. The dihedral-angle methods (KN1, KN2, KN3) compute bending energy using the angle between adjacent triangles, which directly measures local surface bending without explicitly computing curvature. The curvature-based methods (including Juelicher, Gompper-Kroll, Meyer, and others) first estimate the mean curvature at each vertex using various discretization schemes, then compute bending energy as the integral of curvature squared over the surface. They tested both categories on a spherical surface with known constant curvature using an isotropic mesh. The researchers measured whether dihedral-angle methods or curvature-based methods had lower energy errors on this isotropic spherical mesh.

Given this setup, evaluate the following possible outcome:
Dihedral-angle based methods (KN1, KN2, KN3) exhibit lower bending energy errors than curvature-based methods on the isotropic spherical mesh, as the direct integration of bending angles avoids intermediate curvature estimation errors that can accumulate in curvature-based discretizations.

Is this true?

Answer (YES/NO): NO